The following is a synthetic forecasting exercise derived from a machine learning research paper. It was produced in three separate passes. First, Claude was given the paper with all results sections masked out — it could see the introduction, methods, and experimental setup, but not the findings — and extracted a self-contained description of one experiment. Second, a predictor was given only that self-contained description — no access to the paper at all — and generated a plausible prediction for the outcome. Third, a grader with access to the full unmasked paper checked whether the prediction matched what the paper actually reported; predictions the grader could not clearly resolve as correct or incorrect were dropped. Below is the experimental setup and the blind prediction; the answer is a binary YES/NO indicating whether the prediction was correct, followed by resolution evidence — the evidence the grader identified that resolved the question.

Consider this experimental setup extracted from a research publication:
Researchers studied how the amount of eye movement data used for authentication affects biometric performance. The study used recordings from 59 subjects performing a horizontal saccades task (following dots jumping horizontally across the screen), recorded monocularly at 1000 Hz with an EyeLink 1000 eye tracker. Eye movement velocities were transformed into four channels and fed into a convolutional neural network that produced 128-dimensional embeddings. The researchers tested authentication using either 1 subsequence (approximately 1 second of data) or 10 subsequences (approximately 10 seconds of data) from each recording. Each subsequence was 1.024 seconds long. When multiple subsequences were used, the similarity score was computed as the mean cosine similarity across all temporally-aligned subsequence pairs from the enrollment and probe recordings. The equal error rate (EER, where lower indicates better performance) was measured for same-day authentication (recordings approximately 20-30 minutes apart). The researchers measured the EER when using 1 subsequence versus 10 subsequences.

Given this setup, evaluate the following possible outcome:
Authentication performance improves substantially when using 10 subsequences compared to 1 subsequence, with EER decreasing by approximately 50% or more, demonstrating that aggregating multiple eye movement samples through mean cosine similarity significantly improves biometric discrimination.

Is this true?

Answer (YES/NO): YES